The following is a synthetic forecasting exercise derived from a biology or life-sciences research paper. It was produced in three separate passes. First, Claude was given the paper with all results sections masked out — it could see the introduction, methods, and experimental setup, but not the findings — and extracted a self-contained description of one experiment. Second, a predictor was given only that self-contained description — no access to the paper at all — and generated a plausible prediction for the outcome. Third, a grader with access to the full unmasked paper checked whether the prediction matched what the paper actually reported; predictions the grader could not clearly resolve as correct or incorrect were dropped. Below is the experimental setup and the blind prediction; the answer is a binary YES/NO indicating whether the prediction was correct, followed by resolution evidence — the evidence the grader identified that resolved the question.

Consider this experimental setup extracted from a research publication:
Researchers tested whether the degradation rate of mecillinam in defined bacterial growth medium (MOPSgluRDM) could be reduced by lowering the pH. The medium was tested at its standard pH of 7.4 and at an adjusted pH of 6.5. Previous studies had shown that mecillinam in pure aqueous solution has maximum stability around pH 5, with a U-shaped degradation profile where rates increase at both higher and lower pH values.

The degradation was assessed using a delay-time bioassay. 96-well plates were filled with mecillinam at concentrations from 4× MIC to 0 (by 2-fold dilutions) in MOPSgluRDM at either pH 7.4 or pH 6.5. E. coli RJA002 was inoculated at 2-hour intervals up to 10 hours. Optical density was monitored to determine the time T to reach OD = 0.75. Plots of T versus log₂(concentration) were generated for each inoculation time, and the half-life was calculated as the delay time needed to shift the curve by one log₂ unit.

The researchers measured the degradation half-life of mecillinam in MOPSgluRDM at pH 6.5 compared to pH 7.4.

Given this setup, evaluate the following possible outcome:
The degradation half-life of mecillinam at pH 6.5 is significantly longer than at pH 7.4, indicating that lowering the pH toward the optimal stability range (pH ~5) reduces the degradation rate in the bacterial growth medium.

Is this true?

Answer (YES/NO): YES